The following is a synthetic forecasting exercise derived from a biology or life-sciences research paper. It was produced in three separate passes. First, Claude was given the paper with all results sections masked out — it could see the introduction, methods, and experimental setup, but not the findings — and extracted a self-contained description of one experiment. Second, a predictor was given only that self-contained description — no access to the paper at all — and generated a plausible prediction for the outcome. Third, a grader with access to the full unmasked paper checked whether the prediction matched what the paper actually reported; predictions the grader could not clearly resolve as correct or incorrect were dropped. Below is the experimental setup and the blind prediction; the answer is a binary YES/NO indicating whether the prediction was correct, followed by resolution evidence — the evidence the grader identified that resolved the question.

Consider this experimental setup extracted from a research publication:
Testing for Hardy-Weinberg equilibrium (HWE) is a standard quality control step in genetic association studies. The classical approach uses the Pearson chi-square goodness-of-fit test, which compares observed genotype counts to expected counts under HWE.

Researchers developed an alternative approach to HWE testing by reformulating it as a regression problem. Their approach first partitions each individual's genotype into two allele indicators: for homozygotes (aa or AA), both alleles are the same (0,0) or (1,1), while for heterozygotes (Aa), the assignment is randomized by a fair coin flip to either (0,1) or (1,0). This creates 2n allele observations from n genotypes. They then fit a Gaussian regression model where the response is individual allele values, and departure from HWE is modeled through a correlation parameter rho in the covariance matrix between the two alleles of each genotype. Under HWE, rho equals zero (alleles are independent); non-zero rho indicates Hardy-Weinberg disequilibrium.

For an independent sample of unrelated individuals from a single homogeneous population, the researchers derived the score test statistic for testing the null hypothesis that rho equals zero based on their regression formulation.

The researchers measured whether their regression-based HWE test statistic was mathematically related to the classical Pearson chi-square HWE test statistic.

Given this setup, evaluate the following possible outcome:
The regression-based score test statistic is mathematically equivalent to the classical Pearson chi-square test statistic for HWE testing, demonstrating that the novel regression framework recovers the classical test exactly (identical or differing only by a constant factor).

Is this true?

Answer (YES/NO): YES